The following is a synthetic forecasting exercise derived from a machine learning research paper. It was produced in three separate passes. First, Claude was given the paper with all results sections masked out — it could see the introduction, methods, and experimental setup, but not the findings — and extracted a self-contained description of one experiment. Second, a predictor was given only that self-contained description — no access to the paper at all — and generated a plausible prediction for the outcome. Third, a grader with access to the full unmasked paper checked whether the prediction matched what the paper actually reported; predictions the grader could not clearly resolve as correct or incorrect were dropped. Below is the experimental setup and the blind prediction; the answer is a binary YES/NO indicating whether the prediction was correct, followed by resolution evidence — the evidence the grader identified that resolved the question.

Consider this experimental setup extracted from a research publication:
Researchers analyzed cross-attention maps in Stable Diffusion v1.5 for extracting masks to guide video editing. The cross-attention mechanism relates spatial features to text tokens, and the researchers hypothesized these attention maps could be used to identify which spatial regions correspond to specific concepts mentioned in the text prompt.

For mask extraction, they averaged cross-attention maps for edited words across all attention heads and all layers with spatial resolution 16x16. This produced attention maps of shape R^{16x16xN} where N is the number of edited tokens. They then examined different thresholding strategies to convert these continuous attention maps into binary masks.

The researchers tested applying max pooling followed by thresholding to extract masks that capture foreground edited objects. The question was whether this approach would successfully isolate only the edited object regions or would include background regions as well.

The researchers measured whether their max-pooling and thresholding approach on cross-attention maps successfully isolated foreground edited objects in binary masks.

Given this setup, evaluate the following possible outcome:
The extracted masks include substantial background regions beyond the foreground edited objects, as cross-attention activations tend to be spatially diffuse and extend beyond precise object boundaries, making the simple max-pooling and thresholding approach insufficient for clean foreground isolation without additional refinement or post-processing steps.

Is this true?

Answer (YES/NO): NO